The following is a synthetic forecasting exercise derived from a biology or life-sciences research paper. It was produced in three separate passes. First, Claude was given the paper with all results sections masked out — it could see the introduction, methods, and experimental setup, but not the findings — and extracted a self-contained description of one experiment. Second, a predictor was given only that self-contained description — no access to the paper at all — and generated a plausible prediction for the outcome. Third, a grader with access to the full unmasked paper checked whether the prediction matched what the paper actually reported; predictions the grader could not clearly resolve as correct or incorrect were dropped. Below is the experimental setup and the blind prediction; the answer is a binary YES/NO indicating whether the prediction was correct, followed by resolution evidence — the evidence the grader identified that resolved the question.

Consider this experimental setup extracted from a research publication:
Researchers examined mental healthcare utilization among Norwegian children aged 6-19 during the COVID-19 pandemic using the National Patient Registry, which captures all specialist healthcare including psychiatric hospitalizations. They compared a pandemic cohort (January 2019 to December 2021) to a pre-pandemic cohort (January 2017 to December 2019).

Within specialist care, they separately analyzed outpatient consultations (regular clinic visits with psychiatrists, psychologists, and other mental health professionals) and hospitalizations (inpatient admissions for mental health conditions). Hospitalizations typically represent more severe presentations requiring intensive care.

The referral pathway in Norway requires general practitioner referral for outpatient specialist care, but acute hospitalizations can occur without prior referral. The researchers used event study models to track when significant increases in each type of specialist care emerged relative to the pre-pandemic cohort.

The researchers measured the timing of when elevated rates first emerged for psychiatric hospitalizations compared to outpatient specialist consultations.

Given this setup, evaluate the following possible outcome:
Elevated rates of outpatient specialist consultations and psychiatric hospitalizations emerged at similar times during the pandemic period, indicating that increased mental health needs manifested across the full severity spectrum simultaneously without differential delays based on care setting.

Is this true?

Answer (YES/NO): NO